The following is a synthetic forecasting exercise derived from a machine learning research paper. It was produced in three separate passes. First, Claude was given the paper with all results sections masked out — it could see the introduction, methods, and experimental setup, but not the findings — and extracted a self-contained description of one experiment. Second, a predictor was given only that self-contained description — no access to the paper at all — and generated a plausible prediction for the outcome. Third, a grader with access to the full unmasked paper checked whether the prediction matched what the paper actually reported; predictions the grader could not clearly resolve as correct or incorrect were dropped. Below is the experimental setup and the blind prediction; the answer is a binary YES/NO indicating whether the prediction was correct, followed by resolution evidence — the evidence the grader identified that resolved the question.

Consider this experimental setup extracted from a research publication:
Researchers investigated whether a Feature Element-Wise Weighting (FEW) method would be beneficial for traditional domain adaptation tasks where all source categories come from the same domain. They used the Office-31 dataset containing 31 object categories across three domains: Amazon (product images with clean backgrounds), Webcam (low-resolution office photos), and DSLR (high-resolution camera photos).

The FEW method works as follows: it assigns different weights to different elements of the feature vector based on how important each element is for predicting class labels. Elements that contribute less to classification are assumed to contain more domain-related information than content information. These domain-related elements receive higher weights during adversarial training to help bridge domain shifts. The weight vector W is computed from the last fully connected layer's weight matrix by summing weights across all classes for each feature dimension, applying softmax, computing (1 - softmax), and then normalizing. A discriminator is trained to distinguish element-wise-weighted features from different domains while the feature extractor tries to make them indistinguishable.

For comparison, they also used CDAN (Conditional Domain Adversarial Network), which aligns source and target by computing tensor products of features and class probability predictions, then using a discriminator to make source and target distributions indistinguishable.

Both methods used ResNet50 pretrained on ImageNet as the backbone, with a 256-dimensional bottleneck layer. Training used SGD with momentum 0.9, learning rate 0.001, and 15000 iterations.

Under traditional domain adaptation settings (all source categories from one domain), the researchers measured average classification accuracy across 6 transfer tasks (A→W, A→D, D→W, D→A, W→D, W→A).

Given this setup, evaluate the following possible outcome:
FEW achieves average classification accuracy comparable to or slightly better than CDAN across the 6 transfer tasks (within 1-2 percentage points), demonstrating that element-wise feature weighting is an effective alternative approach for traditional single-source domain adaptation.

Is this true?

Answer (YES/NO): NO